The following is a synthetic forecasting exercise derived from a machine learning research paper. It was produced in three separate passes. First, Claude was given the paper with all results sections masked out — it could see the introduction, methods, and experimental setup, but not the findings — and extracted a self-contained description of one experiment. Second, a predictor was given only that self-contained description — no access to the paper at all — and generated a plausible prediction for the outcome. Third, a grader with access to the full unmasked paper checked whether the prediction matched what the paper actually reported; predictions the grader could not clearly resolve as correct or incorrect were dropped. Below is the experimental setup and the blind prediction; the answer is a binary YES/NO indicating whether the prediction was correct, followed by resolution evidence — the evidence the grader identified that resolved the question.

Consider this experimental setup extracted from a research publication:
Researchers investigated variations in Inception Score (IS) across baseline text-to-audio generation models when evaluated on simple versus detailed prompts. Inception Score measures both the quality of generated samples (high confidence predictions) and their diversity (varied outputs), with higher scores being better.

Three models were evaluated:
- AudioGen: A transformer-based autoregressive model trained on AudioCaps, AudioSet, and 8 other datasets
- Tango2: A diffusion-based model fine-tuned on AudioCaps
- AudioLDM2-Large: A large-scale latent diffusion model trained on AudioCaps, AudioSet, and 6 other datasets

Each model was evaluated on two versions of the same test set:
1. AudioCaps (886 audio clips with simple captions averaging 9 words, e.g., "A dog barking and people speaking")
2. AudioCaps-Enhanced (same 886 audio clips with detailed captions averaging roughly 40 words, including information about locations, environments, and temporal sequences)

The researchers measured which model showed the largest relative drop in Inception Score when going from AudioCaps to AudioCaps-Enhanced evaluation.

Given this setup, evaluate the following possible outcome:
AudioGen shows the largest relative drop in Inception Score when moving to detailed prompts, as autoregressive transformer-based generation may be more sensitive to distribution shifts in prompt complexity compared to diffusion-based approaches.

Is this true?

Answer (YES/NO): YES